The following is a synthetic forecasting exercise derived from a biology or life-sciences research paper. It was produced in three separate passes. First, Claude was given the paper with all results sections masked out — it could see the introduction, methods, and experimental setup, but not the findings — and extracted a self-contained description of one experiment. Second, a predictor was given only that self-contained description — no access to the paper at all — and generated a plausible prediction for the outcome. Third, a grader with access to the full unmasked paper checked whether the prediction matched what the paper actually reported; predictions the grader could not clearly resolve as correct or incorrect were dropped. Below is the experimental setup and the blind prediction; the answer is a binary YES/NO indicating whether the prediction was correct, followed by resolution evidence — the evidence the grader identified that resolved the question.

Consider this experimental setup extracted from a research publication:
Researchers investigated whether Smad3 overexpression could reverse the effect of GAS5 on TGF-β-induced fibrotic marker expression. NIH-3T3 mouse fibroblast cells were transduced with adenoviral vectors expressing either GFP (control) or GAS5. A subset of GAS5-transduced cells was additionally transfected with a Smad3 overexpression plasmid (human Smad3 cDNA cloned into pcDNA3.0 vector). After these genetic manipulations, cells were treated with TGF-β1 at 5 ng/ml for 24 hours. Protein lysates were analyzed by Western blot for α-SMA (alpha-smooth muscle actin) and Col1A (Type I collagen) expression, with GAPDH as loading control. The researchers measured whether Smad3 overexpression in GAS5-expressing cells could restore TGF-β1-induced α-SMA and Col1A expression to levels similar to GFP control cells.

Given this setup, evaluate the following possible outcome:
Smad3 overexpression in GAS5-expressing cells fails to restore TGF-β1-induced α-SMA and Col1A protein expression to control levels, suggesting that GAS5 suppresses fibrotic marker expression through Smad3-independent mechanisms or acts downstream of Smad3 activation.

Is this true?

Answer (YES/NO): NO